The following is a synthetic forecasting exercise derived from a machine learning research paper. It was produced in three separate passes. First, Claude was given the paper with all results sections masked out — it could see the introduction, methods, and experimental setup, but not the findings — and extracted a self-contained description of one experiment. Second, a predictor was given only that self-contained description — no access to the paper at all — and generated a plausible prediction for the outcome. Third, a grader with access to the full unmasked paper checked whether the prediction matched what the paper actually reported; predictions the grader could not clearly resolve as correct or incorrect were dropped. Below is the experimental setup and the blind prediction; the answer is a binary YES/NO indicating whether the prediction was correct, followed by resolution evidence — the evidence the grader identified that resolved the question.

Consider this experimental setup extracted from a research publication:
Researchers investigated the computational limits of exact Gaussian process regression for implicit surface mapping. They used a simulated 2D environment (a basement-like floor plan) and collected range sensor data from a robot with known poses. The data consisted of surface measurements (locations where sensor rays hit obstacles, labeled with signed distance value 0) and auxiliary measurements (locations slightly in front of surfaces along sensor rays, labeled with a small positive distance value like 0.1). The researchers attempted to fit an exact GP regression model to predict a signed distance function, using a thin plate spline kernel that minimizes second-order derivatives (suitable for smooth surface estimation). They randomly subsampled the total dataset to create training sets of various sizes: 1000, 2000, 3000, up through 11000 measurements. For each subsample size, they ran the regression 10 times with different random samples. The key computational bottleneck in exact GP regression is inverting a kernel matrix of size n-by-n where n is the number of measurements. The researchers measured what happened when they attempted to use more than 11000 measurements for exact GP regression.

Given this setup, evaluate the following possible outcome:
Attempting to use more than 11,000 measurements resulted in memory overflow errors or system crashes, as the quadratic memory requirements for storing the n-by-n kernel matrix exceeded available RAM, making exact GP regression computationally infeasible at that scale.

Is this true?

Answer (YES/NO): YES